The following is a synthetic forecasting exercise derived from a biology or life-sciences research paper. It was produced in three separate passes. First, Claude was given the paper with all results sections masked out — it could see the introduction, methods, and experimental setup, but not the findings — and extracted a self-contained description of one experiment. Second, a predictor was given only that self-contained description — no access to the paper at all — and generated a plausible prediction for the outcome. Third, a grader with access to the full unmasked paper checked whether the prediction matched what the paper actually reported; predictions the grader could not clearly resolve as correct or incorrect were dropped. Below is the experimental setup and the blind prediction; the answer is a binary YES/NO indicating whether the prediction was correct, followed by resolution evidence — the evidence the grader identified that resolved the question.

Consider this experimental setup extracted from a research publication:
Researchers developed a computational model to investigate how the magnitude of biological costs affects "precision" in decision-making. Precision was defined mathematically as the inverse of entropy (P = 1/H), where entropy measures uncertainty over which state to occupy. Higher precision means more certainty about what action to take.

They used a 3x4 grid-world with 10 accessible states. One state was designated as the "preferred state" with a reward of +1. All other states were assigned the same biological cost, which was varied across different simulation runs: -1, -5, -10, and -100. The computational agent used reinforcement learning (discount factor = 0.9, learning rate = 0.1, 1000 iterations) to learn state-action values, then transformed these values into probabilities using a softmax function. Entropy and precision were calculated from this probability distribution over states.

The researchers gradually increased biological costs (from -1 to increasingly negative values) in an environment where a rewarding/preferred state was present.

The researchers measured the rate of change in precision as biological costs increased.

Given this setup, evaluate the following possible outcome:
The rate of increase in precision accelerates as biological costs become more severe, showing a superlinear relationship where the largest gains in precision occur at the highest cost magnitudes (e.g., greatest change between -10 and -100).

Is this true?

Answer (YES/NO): YES